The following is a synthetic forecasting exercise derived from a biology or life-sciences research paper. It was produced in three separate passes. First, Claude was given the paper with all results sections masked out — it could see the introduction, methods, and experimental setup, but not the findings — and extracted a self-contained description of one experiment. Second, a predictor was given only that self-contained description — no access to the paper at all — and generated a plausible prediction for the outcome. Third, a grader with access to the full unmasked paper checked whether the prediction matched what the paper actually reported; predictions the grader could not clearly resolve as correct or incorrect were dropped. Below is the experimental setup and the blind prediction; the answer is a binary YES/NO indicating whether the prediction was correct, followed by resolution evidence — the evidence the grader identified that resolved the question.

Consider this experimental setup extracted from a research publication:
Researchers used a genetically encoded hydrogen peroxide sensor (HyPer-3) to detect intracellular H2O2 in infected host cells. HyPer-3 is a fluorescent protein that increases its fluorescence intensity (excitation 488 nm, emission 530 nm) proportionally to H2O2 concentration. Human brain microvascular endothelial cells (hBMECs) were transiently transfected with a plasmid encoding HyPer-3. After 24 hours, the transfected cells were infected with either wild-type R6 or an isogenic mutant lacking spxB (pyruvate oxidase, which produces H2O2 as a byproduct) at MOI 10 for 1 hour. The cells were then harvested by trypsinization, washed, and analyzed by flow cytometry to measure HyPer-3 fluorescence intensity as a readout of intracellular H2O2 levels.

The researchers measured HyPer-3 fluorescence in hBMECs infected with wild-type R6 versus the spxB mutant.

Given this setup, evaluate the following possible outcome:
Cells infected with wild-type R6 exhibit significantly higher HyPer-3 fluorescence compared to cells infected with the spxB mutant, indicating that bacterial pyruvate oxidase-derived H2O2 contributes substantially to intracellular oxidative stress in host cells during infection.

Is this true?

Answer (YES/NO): YES